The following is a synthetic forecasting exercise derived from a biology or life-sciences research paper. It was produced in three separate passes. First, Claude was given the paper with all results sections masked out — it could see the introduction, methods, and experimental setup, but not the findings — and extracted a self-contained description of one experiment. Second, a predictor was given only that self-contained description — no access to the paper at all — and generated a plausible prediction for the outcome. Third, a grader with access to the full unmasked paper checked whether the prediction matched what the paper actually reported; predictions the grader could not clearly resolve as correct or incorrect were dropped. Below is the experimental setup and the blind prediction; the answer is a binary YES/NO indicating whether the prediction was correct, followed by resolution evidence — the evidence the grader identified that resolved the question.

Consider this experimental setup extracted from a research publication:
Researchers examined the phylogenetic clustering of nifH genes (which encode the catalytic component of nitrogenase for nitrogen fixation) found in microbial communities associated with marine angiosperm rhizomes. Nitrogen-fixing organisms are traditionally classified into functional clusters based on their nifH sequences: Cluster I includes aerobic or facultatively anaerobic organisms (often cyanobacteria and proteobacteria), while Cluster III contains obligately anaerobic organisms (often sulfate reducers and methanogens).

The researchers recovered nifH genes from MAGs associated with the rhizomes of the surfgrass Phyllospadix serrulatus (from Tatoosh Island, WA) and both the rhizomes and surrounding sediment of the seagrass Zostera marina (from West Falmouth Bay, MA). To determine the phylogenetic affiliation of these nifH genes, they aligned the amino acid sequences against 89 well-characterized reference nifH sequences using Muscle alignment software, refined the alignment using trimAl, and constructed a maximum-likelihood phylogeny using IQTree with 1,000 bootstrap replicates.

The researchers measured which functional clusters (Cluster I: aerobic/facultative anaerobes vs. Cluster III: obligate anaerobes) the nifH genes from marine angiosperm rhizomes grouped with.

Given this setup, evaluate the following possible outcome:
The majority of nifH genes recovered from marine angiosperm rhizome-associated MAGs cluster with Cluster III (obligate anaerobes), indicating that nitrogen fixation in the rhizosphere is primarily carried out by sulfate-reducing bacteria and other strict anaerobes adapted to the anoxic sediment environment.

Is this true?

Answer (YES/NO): NO